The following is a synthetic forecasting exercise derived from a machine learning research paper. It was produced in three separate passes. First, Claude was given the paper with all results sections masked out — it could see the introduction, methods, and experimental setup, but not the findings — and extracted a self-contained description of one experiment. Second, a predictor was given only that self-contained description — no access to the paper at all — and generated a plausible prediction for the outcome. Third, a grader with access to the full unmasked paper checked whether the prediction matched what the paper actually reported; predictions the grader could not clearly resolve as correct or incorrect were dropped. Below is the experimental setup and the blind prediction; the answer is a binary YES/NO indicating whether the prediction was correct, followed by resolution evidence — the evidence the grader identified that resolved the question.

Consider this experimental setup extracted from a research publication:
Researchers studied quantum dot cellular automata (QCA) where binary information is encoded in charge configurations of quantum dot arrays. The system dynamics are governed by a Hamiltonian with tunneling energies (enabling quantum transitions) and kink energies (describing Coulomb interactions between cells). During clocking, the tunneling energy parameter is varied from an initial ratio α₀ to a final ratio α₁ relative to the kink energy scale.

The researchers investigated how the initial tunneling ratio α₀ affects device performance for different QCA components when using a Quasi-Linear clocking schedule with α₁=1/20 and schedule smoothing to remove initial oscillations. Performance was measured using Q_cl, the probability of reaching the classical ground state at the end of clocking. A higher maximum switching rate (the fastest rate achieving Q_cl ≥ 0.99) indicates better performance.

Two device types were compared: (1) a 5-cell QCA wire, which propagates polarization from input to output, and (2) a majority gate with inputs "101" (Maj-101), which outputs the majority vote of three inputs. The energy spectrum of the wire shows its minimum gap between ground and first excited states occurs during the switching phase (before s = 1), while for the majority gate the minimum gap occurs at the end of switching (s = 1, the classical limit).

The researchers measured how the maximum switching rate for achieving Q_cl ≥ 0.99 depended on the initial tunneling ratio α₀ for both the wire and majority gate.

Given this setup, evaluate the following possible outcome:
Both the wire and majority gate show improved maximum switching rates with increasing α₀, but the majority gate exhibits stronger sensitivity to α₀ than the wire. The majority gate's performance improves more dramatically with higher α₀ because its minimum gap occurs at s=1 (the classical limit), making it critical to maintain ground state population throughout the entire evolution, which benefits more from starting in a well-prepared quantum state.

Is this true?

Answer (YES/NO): NO